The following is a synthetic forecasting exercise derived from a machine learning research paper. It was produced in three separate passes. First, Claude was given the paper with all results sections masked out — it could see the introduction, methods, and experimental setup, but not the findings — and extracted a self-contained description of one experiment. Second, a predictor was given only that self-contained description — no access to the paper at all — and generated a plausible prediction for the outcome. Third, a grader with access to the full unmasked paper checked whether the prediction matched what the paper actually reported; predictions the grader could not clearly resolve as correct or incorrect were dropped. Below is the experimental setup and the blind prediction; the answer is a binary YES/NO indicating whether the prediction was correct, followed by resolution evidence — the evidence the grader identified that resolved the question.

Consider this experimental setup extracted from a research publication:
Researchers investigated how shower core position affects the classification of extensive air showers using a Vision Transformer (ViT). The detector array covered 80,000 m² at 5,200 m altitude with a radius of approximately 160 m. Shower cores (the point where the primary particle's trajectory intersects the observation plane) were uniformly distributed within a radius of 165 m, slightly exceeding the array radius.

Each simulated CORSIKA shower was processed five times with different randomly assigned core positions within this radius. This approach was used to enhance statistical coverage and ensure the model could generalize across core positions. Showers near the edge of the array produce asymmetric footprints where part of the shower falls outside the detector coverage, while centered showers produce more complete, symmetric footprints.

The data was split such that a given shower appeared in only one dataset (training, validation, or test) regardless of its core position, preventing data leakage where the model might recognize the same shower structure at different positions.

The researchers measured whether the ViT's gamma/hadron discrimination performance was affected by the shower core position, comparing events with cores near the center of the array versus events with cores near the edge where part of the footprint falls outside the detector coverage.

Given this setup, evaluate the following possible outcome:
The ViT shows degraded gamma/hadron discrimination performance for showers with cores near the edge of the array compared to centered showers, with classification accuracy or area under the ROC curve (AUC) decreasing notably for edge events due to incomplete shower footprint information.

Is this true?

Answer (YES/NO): NO